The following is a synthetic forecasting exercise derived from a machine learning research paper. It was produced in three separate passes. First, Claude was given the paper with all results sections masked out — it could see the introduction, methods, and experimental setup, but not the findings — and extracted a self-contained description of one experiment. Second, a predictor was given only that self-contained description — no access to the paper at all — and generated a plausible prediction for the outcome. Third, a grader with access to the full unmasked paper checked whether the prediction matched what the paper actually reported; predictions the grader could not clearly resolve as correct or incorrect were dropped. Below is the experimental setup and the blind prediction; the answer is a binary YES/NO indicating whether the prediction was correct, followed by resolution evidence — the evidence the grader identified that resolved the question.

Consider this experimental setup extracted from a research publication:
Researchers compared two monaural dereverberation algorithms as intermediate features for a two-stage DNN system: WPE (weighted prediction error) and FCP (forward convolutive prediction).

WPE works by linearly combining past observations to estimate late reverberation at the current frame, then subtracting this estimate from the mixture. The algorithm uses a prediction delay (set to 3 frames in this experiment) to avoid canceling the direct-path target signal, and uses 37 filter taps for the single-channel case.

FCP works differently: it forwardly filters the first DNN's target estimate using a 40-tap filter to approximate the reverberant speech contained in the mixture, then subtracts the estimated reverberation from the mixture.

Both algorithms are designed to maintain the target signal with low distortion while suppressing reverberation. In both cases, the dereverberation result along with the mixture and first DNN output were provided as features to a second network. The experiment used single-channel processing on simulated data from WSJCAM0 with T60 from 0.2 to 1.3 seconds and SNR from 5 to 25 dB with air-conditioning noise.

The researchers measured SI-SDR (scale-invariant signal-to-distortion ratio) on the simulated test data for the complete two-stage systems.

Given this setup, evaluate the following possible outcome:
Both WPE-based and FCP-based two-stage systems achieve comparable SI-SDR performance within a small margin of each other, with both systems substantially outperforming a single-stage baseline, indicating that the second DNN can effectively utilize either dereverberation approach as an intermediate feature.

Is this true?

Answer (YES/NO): YES